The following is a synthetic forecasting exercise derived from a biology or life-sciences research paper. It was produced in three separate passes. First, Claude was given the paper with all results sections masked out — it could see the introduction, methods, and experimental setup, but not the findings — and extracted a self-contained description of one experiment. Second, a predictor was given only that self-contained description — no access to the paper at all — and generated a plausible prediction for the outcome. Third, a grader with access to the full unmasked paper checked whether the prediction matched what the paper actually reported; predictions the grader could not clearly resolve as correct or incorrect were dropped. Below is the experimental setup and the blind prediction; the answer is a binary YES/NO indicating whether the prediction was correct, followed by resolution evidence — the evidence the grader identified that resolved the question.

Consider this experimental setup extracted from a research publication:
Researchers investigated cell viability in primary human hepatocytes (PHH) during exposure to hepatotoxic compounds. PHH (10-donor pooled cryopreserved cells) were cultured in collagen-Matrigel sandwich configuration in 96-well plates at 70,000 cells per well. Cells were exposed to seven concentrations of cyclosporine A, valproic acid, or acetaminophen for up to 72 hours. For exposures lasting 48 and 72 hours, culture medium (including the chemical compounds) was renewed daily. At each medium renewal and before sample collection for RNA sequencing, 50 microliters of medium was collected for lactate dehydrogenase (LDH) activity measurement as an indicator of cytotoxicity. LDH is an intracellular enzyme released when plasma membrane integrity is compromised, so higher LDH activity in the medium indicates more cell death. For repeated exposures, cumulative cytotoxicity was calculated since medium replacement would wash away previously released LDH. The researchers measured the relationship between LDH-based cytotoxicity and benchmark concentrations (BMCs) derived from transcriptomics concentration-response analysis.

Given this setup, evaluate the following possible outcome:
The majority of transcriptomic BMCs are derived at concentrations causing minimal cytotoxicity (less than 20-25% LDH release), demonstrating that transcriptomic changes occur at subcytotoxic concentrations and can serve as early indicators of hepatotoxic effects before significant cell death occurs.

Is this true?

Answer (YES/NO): YES